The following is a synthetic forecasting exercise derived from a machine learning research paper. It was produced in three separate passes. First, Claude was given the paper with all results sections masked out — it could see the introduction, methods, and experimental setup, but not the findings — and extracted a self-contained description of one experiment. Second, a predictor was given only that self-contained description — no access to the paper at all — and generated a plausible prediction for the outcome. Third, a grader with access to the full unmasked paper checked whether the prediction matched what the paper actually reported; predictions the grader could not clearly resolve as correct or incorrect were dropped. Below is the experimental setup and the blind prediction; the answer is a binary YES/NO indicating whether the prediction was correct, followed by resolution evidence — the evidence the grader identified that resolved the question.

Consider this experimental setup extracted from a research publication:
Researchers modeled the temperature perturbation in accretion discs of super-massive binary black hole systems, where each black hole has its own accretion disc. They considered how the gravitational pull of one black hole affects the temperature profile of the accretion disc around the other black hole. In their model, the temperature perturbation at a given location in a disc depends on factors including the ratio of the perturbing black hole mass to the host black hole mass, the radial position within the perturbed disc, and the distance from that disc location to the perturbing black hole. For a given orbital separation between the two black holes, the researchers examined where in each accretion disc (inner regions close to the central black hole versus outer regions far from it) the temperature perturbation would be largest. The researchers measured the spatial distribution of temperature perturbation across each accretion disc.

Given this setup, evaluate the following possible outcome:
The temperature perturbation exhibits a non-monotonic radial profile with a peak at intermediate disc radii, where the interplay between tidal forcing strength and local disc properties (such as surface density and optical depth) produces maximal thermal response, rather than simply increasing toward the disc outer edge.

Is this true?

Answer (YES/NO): NO